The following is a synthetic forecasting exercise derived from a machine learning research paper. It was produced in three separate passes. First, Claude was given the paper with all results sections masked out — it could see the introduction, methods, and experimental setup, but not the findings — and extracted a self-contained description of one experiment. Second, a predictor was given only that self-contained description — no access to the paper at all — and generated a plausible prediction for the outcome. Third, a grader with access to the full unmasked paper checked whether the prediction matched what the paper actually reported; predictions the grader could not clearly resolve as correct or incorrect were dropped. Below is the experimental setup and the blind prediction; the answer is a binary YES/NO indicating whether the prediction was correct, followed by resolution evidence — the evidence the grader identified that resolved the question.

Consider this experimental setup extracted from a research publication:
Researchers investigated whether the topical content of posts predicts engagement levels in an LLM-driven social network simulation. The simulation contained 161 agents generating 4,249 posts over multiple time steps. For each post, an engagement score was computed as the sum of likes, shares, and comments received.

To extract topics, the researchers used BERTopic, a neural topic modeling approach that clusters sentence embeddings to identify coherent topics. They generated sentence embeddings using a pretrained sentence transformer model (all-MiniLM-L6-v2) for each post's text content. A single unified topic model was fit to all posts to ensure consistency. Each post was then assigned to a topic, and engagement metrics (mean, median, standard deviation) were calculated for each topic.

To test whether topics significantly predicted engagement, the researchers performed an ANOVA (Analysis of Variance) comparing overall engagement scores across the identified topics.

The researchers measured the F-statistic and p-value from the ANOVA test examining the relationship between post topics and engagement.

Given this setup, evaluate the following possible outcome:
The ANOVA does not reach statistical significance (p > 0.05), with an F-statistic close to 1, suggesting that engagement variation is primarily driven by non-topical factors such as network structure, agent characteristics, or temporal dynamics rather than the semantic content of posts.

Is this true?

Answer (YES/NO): YES